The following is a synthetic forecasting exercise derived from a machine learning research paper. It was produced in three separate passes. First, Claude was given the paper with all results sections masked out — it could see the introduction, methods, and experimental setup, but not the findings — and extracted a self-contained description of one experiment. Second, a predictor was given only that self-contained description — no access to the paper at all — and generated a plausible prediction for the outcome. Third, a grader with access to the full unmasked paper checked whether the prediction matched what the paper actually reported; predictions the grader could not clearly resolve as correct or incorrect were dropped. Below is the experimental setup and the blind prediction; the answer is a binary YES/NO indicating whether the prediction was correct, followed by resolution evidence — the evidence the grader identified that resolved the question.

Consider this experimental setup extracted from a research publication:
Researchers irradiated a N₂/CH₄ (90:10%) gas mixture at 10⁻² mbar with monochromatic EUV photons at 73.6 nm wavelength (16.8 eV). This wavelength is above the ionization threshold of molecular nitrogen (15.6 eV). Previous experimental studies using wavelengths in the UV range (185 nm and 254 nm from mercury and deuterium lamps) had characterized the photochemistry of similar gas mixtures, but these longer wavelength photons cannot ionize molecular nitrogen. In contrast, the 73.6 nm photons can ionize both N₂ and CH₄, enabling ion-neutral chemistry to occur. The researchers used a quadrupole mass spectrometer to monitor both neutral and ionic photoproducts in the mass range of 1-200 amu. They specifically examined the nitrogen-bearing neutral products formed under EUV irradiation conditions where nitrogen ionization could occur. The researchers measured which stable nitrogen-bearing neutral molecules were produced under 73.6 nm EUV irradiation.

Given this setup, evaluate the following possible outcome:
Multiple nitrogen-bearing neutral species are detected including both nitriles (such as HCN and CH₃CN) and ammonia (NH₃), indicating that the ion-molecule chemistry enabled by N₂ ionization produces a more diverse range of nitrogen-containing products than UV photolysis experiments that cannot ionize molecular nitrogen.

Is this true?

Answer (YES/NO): NO